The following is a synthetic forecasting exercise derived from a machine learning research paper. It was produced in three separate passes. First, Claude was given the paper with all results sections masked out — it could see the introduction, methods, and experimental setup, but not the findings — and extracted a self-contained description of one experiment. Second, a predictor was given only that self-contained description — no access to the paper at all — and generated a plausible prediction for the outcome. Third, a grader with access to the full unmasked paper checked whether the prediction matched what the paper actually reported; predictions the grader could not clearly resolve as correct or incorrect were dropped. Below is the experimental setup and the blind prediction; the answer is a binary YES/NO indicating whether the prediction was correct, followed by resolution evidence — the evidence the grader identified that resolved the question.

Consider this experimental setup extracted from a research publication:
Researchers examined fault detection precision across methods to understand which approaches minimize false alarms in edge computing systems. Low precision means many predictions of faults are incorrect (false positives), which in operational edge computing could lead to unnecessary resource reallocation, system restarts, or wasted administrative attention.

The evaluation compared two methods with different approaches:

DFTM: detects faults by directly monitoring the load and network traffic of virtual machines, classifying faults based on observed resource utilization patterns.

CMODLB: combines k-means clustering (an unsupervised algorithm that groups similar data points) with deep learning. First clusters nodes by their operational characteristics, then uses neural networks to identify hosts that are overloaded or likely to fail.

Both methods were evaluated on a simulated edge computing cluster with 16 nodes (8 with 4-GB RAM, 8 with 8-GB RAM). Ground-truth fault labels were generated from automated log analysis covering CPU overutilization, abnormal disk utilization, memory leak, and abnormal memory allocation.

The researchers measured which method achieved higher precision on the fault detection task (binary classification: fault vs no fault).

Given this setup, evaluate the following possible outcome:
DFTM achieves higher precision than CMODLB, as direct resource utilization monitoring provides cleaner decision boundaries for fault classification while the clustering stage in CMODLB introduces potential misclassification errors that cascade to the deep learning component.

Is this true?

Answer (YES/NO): NO